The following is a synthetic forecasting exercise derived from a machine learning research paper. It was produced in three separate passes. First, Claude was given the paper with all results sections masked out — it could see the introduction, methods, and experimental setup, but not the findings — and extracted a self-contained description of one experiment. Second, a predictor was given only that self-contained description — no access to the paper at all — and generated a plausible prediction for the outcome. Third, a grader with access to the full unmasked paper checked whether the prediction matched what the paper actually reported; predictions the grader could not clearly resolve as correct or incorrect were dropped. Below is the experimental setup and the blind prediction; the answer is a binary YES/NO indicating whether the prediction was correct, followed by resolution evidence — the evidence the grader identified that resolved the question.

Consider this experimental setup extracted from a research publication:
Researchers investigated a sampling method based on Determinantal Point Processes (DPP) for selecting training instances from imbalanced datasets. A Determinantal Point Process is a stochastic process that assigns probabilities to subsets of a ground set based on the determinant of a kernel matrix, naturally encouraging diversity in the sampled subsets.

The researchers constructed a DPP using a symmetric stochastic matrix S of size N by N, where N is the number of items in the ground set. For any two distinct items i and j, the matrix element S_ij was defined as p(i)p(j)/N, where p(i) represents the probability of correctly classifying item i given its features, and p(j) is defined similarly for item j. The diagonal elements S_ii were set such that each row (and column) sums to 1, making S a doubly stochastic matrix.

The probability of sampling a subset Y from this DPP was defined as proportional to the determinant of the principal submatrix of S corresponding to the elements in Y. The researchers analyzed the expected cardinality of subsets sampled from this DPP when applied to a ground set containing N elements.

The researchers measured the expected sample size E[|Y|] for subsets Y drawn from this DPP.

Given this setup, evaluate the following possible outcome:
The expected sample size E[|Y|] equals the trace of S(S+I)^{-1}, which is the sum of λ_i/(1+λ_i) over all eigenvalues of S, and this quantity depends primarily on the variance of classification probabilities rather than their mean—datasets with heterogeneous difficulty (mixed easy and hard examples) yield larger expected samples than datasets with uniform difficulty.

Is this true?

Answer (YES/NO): NO